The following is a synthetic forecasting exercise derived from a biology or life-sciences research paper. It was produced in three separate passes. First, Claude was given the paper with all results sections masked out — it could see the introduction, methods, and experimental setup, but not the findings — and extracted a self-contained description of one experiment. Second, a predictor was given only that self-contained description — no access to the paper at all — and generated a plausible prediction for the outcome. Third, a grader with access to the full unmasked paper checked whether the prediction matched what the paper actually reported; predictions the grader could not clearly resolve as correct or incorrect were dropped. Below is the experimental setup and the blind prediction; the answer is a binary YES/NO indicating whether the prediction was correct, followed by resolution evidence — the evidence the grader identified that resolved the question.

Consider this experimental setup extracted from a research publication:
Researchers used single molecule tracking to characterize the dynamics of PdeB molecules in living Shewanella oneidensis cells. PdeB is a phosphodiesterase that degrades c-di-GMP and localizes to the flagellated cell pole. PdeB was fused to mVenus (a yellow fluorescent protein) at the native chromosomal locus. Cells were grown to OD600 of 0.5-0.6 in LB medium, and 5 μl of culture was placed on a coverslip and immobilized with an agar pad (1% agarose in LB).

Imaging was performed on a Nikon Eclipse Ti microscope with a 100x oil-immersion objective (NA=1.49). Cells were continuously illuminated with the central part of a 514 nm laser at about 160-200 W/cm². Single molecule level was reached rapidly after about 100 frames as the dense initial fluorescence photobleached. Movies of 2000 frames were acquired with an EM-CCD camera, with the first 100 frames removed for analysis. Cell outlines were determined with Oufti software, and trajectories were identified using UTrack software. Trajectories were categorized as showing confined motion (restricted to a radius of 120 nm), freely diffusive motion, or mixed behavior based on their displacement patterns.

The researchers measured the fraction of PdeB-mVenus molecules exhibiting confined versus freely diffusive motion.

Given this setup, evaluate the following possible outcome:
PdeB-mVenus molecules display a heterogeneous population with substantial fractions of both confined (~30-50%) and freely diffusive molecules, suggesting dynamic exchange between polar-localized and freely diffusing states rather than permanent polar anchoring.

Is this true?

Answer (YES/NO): NO